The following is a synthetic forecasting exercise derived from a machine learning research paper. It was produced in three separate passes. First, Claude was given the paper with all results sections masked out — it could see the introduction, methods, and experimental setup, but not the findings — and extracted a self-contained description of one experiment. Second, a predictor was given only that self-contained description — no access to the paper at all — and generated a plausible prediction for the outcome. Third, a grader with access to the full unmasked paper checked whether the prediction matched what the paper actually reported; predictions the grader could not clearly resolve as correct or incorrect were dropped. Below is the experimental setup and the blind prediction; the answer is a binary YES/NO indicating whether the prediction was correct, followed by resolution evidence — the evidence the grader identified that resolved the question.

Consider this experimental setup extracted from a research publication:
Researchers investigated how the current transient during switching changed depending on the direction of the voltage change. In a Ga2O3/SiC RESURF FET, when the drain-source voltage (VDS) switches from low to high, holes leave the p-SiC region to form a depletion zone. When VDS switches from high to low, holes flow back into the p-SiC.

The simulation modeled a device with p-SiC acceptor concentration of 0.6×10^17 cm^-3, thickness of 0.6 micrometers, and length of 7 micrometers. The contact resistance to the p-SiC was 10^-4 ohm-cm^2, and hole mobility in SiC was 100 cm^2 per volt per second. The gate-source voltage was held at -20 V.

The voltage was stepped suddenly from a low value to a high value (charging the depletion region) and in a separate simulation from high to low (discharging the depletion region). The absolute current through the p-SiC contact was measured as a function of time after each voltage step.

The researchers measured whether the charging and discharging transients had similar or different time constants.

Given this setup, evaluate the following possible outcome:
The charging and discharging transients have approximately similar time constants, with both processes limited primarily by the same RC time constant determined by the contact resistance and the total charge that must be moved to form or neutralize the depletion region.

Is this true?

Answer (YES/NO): YES